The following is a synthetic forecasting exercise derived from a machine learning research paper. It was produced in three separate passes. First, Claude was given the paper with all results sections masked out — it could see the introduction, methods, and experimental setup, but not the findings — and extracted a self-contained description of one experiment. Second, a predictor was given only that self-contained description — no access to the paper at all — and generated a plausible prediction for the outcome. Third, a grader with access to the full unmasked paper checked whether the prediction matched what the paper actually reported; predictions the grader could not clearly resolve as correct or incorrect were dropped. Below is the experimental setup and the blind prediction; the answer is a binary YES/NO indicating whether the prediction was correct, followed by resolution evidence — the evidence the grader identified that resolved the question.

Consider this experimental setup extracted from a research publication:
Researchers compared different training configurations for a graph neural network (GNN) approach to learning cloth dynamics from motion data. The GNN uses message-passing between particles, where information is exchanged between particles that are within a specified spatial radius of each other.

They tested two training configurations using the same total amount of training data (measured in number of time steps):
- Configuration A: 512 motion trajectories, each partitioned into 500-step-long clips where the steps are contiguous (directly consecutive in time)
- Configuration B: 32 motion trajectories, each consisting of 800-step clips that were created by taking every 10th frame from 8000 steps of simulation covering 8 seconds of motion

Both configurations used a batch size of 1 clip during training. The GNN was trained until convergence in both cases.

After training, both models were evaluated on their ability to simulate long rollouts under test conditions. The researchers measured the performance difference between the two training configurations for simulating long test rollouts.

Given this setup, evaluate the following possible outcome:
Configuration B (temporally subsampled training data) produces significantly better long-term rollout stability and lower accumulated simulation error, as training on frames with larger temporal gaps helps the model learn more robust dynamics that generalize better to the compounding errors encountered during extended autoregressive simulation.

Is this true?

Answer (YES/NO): YES